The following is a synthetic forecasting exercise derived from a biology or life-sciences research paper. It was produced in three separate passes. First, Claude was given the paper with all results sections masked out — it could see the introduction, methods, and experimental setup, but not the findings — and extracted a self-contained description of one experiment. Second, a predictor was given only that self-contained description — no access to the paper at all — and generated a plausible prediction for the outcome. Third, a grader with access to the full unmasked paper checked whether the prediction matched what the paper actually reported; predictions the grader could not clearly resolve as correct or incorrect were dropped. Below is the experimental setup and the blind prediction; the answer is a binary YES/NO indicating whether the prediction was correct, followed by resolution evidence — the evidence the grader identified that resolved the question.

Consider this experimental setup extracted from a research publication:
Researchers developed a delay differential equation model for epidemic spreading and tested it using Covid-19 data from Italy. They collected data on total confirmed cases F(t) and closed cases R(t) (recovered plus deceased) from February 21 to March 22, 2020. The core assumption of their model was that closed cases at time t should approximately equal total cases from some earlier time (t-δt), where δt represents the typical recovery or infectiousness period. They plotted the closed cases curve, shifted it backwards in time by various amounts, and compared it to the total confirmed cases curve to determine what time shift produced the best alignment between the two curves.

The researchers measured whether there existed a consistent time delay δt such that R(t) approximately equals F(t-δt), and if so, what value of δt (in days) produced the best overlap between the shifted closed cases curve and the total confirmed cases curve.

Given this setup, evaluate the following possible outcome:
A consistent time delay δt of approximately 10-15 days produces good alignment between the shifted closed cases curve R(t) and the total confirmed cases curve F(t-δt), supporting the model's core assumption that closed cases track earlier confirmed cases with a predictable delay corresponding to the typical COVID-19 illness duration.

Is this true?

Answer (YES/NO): YES